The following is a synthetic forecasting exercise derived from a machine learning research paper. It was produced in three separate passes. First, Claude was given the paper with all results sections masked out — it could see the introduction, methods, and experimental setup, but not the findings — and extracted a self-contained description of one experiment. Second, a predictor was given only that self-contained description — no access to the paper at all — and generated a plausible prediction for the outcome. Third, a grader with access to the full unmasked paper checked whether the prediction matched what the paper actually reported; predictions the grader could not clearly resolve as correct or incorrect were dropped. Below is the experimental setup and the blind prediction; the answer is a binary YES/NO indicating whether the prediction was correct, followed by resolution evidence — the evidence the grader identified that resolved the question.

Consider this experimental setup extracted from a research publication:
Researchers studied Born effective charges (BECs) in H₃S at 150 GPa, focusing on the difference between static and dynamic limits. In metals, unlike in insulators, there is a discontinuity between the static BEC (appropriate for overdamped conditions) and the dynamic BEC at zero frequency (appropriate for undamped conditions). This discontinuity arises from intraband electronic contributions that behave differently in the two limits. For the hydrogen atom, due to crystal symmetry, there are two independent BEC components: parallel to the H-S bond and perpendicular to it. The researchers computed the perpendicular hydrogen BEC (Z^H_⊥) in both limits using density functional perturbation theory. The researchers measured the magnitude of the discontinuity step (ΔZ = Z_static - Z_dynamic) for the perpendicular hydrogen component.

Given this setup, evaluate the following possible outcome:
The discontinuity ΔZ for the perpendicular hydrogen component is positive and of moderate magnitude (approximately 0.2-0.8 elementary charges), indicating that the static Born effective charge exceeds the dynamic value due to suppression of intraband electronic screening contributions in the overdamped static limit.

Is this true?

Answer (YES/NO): NO